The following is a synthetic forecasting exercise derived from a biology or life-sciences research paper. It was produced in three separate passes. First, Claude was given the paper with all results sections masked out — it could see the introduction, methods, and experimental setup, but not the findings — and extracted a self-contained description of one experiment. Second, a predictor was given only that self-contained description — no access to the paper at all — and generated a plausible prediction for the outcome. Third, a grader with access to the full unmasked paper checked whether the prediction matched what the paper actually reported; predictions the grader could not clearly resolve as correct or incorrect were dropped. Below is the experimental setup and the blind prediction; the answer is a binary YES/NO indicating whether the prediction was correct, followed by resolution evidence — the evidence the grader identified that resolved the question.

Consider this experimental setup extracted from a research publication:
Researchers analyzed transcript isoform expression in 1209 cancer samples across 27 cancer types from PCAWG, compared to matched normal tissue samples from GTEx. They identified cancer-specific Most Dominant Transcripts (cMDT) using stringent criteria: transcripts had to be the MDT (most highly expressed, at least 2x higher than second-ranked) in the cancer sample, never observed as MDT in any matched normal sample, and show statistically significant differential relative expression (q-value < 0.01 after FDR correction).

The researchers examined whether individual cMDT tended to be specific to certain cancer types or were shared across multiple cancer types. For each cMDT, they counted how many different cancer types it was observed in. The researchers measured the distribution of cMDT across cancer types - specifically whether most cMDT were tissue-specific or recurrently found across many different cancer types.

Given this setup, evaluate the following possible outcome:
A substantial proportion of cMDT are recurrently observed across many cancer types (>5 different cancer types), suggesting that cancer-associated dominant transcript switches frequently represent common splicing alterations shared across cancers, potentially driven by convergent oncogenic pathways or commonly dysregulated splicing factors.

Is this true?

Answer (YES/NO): NO